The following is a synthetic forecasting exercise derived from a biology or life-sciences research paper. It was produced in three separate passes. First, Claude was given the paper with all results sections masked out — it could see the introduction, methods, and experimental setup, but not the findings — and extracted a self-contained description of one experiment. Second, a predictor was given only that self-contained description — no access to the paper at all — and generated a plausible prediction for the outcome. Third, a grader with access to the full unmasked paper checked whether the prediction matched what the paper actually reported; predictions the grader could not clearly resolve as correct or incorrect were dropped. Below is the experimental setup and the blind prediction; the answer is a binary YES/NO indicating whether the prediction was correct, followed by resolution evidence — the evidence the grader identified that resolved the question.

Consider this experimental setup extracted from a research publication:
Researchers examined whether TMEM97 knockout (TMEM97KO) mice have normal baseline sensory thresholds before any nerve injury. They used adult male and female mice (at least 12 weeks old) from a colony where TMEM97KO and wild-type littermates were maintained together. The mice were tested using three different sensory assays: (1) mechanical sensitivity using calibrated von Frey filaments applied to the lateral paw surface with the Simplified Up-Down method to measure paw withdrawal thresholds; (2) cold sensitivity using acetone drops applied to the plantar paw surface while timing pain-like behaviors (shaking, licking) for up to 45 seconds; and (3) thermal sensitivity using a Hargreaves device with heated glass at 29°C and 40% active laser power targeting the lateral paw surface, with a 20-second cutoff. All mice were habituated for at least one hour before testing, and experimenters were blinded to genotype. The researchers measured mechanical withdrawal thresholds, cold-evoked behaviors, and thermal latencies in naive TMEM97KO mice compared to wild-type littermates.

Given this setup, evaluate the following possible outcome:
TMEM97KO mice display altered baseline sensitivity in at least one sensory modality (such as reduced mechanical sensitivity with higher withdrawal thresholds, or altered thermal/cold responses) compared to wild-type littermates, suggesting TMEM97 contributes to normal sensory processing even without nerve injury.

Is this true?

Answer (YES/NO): NO